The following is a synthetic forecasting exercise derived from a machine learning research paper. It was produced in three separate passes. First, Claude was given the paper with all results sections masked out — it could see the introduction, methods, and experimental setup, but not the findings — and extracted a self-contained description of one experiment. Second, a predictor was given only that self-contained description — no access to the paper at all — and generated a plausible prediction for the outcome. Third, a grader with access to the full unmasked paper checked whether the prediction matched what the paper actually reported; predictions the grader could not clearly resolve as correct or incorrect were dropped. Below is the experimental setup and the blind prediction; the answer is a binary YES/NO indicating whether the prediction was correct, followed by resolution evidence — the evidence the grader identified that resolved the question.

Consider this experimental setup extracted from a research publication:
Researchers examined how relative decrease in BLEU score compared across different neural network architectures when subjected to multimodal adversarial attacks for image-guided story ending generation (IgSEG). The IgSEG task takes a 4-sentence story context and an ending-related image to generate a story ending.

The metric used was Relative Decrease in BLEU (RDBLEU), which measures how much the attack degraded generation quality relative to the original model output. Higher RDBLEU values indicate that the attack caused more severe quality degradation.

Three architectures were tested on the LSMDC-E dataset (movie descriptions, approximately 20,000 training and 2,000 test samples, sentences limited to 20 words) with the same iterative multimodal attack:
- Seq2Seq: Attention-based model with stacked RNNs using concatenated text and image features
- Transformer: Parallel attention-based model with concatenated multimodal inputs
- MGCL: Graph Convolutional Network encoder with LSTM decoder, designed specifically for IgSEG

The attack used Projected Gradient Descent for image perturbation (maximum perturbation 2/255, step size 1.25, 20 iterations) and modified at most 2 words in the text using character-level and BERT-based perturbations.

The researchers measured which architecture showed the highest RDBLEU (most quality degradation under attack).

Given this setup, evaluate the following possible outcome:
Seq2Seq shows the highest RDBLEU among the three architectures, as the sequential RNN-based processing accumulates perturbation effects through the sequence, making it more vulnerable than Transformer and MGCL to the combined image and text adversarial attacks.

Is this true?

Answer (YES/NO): NO